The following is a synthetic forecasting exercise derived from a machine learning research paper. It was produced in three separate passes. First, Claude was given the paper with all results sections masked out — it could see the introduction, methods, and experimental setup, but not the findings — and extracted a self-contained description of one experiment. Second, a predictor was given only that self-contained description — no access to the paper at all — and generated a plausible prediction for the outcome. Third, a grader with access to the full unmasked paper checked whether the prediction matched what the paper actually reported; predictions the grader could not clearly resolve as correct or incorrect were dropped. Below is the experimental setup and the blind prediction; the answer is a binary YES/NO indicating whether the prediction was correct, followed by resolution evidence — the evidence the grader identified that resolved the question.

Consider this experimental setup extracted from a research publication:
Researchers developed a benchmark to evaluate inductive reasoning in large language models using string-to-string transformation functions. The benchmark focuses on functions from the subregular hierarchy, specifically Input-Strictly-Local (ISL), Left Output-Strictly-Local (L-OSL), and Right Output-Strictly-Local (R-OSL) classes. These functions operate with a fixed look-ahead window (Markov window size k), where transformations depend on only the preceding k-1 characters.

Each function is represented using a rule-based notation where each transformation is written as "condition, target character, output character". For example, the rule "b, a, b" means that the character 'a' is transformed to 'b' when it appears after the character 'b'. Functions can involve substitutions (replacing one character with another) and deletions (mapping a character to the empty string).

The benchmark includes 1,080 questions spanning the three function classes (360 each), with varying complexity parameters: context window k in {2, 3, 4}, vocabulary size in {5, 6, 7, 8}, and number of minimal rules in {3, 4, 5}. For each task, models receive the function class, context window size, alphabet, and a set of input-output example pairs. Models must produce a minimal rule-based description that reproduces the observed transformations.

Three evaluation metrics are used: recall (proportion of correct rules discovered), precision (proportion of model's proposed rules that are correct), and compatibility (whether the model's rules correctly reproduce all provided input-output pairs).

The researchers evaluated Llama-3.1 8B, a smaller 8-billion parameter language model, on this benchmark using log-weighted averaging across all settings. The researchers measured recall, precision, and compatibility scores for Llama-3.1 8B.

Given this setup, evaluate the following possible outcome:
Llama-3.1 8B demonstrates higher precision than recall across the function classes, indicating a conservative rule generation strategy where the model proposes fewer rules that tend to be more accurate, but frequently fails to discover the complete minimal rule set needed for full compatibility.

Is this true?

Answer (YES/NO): NO